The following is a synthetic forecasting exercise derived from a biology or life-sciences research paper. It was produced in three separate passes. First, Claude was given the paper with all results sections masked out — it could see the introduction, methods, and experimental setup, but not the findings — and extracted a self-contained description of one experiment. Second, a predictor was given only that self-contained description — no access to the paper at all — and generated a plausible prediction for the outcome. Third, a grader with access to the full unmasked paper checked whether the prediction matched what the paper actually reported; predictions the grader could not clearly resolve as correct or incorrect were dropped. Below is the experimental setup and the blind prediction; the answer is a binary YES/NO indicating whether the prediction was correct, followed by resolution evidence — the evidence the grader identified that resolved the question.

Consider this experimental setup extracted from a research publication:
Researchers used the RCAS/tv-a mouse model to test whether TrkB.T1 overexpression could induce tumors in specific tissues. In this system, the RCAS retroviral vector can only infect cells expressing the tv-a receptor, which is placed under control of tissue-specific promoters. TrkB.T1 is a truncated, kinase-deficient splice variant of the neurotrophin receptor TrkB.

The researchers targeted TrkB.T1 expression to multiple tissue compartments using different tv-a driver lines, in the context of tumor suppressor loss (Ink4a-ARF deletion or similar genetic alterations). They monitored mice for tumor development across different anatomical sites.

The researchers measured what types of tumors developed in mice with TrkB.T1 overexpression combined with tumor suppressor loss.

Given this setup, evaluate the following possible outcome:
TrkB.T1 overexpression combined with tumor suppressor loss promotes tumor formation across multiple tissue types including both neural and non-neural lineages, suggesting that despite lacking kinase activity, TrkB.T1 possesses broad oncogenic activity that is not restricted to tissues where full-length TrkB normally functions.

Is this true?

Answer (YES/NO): NO